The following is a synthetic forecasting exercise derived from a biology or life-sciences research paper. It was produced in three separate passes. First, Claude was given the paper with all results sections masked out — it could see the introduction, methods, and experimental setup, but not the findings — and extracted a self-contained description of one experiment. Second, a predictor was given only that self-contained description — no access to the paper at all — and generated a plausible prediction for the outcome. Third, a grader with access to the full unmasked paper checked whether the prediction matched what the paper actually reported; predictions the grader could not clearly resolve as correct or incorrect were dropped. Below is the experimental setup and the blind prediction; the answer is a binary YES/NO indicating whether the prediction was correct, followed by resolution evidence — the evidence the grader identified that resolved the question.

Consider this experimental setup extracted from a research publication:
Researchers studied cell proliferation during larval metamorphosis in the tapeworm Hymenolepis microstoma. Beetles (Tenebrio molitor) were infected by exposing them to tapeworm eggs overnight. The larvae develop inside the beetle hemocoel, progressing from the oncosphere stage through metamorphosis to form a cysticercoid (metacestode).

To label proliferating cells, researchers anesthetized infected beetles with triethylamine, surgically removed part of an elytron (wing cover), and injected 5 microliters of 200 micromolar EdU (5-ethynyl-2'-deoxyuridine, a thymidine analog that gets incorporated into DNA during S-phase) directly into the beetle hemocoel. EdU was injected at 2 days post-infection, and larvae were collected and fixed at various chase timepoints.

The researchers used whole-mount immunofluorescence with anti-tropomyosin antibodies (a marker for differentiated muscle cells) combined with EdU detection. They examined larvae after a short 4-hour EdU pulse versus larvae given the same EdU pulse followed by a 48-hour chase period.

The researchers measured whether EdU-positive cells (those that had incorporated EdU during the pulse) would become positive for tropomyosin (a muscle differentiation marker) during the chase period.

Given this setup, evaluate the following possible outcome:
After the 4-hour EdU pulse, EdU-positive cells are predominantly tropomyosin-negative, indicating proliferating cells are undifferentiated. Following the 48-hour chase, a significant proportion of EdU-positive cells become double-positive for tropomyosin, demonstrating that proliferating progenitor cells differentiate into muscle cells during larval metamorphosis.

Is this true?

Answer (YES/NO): YES